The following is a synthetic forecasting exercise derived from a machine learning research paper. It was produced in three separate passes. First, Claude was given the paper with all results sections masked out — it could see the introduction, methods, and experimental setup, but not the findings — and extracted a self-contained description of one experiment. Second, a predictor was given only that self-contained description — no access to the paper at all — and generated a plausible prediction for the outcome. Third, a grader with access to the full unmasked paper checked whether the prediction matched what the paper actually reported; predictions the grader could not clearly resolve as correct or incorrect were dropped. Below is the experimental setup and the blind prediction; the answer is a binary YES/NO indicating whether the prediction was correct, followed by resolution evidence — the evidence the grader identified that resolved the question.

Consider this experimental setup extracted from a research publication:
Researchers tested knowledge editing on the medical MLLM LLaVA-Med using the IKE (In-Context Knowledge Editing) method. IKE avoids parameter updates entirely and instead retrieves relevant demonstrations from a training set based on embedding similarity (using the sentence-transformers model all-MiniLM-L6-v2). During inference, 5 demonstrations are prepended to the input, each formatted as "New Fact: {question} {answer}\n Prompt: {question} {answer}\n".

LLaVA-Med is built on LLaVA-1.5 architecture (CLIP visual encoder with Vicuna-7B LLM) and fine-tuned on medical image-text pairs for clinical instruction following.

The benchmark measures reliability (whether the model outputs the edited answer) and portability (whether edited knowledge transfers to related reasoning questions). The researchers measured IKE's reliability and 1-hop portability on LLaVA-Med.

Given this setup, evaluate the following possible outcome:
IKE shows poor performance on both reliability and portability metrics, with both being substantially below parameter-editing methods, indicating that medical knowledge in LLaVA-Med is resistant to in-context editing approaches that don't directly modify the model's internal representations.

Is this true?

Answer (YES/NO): YES